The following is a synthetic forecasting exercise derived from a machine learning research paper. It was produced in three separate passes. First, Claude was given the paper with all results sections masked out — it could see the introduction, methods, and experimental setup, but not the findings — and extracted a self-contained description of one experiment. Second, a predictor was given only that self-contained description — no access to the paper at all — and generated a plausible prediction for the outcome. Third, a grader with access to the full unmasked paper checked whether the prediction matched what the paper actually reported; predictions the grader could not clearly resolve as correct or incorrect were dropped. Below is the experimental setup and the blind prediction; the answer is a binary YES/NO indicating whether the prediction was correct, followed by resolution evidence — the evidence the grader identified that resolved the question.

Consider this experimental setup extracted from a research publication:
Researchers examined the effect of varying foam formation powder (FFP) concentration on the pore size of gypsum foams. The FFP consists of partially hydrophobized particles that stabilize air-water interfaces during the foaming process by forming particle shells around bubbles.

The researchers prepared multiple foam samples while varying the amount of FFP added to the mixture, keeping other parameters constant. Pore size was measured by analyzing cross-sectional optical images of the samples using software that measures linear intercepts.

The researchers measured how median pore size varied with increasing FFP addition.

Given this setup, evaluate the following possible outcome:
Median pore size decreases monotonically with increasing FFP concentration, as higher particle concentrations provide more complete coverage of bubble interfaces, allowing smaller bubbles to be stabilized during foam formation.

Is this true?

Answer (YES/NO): YES